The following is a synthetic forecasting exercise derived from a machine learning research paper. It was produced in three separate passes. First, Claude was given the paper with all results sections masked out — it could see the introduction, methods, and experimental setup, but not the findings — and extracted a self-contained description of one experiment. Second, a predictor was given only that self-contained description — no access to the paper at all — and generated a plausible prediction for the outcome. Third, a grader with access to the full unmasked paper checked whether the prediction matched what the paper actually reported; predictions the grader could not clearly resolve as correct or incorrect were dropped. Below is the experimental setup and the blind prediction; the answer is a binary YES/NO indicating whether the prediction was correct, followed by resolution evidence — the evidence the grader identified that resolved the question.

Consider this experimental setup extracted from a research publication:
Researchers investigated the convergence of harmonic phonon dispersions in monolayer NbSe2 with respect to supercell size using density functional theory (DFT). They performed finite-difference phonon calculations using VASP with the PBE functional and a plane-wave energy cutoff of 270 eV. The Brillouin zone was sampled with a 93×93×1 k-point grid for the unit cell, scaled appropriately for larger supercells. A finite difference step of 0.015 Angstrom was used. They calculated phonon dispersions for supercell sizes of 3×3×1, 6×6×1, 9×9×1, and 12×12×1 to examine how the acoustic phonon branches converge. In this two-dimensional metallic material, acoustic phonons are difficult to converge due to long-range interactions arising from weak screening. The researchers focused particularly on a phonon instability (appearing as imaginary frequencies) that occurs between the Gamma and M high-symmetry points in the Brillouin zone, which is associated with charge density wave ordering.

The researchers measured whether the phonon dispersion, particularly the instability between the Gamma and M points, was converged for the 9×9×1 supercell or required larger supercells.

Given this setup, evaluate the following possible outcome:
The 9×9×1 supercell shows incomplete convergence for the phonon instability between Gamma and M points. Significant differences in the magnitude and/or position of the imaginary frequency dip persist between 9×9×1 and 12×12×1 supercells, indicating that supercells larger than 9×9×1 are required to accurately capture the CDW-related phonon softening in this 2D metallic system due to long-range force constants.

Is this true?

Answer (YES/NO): NO